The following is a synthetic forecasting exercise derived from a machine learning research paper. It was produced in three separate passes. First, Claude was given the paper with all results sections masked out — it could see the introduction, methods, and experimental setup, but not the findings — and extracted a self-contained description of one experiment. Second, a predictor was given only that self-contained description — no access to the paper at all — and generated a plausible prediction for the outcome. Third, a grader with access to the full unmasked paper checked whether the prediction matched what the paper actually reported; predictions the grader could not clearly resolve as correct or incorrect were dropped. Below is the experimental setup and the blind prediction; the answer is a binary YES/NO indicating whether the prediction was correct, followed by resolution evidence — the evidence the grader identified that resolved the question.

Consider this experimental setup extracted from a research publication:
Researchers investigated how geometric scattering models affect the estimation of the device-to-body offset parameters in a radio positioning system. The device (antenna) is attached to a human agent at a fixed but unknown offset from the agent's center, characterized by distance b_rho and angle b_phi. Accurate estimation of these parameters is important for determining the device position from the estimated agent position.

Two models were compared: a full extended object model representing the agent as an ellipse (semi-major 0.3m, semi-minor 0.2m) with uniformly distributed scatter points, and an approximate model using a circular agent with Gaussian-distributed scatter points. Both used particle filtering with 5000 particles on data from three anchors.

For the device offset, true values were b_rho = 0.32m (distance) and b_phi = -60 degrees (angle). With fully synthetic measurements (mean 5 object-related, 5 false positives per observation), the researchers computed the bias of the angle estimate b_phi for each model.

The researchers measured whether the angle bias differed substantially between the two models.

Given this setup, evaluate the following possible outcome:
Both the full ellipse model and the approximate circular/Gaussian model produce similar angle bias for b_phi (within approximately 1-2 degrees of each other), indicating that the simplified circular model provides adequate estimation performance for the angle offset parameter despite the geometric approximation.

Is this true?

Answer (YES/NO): NO